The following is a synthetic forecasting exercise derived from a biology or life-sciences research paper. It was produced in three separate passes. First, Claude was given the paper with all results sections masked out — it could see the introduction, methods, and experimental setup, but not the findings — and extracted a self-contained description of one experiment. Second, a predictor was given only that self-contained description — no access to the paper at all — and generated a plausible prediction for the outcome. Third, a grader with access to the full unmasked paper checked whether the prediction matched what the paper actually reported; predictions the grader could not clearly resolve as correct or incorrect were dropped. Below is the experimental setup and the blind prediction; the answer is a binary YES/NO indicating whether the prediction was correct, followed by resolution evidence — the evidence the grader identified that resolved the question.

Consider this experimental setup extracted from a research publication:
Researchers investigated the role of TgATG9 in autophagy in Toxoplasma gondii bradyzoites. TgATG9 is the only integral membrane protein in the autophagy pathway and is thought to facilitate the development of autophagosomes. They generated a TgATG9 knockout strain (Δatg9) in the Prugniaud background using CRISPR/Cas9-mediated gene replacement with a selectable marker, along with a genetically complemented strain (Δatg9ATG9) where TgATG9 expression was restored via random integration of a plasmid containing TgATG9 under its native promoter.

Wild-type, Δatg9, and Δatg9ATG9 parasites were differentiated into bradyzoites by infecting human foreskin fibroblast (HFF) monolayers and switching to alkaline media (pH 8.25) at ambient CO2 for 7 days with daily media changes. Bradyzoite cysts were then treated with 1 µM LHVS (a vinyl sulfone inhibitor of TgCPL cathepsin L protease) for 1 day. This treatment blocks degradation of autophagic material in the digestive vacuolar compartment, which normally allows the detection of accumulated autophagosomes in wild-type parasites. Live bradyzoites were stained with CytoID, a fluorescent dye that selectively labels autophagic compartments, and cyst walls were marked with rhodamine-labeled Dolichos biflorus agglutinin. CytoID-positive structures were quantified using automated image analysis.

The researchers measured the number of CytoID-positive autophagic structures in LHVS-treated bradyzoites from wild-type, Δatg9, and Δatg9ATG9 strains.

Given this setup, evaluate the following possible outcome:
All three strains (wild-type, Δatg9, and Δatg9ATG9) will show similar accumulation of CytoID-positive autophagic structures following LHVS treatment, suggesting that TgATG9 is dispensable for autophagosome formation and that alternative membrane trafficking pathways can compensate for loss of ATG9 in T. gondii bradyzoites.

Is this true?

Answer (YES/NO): NO